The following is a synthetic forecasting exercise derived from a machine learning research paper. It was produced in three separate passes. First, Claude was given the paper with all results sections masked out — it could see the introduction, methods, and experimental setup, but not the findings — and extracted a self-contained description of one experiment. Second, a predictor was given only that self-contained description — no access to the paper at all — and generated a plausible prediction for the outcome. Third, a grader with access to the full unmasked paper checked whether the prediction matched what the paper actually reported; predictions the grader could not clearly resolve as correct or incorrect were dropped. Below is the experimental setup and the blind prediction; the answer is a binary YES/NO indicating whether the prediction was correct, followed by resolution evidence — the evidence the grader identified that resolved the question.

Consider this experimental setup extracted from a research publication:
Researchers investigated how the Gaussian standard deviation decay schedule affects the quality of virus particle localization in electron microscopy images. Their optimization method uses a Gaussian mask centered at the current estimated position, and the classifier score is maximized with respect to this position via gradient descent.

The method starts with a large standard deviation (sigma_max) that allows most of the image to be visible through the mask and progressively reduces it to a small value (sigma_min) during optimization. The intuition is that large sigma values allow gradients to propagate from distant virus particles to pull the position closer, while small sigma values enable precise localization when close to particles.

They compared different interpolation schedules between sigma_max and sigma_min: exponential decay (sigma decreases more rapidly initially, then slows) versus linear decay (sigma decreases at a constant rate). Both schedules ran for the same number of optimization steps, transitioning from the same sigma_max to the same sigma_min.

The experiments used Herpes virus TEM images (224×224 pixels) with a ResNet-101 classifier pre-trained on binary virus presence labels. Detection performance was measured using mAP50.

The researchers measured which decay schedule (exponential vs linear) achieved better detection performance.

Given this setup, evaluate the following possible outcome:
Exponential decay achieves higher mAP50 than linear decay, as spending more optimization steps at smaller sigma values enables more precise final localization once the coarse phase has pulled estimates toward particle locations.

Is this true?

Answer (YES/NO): YES